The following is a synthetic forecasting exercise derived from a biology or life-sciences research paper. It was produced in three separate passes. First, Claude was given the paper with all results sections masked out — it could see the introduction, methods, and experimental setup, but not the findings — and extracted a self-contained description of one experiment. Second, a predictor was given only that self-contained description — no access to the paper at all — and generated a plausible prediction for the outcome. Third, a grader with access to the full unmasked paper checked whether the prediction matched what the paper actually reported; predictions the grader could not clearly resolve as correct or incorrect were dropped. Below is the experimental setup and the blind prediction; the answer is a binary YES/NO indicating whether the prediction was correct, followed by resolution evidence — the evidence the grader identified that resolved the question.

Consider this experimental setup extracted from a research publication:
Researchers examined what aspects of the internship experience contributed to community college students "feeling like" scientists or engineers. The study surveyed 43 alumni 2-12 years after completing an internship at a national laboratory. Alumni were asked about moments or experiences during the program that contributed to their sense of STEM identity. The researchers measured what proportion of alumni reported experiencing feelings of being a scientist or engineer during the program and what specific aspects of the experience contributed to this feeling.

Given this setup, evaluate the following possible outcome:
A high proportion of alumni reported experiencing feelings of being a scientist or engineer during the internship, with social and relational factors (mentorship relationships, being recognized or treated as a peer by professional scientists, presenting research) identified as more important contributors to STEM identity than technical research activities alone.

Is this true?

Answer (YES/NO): YES